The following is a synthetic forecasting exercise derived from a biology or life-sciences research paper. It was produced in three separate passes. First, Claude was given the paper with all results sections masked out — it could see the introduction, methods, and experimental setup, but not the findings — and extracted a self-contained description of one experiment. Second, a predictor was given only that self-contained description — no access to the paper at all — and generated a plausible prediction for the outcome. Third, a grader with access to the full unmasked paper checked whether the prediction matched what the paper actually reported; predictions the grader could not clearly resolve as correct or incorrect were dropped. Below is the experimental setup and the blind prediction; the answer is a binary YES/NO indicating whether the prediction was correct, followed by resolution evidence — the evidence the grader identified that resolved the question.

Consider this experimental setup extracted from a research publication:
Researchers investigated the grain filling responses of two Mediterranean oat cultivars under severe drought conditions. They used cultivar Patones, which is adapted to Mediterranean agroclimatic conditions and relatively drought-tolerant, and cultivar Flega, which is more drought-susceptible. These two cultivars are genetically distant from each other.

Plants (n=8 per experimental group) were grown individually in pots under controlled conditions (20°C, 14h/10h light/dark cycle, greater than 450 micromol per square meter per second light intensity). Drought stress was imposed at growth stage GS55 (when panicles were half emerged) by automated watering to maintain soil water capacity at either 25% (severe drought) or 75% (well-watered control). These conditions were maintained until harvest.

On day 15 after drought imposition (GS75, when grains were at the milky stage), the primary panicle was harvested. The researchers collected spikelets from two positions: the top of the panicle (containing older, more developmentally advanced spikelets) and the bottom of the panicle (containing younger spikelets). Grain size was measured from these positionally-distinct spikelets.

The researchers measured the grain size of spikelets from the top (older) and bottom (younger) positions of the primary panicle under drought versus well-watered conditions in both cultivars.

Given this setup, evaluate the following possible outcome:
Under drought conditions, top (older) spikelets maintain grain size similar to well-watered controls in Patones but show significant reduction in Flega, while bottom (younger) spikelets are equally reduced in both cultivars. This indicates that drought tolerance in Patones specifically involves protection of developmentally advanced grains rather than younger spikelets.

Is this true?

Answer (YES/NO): NO